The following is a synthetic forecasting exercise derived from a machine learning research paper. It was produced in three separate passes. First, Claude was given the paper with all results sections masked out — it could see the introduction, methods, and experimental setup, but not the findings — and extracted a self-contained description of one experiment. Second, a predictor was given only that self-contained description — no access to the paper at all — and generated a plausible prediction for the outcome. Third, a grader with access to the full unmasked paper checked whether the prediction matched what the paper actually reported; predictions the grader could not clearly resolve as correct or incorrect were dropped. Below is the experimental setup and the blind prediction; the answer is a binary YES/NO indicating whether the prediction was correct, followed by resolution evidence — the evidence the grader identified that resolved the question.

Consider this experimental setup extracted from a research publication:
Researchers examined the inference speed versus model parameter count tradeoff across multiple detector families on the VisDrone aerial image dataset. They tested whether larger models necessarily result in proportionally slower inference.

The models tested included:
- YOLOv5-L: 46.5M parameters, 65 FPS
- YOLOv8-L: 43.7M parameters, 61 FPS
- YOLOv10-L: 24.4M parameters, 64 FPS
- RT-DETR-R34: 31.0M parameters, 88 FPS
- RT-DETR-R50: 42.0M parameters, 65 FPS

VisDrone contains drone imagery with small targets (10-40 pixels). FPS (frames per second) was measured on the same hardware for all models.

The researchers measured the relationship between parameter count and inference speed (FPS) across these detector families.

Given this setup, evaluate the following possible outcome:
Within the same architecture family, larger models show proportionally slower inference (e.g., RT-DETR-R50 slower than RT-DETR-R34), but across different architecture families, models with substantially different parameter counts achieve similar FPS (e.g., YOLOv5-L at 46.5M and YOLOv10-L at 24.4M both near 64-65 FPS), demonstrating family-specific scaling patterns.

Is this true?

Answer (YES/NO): YES